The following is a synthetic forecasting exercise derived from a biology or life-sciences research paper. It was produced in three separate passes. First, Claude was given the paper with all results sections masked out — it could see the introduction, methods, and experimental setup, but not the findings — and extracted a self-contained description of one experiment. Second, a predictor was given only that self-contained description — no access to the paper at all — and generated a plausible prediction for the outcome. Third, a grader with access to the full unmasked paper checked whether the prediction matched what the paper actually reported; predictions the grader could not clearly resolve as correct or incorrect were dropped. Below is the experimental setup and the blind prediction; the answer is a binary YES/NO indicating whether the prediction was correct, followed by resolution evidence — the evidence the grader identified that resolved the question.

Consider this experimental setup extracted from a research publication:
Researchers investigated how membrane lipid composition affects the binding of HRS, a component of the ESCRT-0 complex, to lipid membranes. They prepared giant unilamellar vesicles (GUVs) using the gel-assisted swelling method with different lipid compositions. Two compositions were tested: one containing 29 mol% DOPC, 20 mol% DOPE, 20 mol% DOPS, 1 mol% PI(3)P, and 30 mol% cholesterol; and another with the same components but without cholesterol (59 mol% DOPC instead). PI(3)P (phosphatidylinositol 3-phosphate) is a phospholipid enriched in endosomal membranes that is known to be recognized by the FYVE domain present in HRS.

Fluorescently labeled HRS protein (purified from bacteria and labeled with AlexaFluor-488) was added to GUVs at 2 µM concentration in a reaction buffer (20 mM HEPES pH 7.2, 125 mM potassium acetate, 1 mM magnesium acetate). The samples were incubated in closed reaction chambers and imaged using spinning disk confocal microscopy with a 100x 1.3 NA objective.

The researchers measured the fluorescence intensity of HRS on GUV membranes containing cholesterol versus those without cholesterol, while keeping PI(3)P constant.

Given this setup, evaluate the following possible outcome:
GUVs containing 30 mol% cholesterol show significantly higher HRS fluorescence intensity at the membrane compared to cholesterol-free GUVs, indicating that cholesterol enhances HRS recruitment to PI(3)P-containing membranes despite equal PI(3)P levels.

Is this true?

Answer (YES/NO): YES